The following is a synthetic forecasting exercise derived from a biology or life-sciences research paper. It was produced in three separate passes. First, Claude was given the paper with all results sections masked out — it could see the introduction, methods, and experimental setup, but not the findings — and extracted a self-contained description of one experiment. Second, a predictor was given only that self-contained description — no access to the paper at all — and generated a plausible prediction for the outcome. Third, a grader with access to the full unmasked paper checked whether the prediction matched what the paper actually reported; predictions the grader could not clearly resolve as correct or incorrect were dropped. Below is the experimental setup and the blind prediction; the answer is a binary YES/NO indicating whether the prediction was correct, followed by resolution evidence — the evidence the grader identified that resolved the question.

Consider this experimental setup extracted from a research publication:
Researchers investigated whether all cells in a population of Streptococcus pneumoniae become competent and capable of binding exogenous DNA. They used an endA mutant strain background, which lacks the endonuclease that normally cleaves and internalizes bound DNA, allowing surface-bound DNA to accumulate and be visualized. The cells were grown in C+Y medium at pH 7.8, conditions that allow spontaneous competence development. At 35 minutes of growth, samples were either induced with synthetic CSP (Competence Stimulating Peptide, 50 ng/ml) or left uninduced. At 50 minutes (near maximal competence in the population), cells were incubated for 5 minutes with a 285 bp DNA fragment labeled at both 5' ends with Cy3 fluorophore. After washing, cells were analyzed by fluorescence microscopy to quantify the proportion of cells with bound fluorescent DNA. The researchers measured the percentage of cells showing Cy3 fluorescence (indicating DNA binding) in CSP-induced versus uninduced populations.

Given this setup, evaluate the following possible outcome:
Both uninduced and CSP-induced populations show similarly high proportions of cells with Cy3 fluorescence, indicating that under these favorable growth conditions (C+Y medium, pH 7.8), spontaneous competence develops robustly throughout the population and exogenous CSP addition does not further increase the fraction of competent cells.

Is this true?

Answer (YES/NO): YES